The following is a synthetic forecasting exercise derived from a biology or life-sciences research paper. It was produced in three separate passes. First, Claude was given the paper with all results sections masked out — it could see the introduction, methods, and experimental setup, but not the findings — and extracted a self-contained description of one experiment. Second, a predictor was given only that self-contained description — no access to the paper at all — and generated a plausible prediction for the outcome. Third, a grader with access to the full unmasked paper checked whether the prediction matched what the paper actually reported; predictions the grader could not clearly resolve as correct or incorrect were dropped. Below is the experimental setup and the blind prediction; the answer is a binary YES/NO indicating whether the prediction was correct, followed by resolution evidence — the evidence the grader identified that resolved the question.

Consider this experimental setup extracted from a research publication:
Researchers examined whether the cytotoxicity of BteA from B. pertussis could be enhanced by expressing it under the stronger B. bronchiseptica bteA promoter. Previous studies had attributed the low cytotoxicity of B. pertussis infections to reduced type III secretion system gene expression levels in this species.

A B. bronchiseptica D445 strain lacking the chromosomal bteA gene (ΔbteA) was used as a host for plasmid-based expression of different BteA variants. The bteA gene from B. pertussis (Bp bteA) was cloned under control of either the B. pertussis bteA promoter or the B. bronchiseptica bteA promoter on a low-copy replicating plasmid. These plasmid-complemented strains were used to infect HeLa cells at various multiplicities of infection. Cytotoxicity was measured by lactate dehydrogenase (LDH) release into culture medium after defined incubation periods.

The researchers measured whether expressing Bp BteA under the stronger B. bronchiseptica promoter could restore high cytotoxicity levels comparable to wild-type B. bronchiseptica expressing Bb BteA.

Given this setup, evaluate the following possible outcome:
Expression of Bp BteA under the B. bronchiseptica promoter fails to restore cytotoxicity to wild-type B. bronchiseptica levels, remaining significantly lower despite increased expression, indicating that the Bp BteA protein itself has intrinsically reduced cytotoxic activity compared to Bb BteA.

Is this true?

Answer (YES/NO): YES